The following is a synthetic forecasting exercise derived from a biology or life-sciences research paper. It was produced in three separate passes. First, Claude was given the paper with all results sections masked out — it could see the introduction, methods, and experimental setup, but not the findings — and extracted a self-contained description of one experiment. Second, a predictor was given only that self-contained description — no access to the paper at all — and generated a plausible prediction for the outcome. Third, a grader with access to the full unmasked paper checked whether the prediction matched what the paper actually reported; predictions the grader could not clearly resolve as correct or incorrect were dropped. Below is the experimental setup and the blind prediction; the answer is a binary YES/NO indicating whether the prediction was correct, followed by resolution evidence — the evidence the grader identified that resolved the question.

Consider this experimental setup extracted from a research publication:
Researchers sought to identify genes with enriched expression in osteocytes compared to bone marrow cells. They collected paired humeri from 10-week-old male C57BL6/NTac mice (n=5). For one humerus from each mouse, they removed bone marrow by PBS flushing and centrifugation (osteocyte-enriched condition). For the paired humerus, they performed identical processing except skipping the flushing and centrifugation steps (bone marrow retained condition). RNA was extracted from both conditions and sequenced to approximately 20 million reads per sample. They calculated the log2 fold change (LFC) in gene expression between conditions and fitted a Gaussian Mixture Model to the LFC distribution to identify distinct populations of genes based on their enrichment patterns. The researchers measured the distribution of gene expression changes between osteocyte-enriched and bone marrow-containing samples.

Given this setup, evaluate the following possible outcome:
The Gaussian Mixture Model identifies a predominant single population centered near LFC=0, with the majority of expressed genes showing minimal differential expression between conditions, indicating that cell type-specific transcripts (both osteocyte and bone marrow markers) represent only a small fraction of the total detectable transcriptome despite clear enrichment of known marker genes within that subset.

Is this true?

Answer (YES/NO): NO